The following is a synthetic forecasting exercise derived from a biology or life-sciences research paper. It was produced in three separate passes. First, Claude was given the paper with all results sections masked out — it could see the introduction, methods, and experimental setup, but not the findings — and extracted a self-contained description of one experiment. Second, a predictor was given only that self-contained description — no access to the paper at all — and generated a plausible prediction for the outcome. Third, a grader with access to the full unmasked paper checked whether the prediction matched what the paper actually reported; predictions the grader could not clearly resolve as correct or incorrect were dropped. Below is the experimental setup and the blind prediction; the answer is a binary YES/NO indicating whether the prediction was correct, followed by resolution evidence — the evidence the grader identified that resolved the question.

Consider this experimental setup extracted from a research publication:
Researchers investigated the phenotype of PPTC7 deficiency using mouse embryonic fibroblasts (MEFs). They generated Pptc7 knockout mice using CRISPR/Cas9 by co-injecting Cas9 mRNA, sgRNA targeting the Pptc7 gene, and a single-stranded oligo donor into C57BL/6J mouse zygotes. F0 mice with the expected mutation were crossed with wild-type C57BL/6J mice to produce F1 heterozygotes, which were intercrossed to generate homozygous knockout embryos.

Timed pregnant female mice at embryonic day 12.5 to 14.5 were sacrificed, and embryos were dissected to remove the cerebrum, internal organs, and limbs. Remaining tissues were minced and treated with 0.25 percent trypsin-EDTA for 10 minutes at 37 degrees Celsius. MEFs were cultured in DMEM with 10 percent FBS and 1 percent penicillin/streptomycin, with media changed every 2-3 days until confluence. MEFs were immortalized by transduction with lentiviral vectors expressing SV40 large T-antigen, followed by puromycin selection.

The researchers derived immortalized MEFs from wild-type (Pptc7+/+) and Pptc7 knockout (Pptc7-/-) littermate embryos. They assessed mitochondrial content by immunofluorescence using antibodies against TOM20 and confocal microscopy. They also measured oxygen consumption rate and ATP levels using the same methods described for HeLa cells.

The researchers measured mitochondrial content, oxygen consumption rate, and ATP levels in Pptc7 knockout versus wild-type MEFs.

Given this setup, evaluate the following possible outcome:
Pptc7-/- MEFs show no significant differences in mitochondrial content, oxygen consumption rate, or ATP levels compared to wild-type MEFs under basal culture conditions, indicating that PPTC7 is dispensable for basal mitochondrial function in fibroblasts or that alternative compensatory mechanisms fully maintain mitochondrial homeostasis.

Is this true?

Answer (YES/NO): NO